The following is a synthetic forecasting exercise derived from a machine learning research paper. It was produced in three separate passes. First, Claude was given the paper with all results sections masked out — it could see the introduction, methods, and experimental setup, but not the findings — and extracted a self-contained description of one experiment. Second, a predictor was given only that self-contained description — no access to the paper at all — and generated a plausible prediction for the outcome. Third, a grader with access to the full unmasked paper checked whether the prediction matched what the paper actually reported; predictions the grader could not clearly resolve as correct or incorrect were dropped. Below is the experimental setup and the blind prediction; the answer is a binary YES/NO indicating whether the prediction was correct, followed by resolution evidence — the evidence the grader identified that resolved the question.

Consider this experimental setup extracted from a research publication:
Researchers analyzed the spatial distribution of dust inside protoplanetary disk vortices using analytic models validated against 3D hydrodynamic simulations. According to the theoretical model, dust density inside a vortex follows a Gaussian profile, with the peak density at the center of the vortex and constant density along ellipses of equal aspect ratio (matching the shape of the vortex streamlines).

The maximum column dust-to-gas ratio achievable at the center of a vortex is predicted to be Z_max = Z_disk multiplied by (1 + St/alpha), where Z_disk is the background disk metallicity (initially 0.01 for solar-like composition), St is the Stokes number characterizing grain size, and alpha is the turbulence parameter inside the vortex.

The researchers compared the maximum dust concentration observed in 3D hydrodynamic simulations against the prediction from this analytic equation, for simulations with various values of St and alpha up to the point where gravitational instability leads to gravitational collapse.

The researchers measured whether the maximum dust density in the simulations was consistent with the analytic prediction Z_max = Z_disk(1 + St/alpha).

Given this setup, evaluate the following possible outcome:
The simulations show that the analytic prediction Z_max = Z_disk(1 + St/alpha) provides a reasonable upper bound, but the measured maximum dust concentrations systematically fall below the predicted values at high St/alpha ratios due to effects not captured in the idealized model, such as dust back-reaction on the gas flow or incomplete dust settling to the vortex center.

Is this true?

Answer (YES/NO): NO